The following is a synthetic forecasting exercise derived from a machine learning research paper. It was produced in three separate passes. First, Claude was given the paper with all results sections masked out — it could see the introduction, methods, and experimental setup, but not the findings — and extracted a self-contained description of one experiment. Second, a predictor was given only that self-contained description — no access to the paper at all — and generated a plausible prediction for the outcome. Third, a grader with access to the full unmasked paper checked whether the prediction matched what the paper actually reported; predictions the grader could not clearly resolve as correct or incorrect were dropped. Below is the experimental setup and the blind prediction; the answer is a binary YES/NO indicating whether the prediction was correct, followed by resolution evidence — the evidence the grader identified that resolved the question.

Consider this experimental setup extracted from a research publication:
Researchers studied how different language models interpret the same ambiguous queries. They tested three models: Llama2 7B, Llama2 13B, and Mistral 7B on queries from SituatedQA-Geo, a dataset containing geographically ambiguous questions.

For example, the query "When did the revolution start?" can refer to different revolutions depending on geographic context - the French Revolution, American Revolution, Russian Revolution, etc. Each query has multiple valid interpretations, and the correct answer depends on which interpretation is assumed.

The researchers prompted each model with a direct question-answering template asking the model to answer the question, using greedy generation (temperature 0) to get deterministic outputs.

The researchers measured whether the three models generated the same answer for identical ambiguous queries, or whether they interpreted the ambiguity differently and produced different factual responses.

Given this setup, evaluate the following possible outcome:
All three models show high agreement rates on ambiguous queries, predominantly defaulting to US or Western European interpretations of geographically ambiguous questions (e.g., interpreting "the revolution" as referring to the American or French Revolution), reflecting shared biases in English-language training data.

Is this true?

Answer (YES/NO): NO